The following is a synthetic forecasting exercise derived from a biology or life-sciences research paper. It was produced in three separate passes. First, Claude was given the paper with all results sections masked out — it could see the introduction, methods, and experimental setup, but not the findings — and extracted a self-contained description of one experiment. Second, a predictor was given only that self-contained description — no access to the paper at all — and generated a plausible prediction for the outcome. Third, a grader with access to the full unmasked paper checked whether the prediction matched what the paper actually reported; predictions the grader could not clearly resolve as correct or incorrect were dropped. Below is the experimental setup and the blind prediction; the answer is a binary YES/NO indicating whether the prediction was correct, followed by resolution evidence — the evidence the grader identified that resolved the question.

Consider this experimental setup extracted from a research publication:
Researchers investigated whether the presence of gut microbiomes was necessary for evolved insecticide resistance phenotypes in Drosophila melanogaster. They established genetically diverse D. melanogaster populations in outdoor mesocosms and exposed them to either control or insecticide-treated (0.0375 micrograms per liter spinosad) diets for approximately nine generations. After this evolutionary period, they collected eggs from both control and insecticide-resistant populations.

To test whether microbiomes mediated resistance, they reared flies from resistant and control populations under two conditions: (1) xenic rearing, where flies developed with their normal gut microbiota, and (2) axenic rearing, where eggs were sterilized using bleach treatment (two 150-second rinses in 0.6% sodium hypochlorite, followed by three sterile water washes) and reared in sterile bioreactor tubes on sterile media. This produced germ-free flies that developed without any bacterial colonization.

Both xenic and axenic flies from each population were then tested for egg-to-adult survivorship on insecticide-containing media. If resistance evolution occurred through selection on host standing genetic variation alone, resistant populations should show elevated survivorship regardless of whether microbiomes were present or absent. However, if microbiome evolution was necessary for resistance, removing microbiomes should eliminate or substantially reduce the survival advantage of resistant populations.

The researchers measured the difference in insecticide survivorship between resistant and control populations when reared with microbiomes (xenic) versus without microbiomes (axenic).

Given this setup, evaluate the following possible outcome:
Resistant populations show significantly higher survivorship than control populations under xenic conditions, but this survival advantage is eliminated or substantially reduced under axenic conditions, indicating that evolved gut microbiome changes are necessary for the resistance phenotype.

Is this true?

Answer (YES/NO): NO